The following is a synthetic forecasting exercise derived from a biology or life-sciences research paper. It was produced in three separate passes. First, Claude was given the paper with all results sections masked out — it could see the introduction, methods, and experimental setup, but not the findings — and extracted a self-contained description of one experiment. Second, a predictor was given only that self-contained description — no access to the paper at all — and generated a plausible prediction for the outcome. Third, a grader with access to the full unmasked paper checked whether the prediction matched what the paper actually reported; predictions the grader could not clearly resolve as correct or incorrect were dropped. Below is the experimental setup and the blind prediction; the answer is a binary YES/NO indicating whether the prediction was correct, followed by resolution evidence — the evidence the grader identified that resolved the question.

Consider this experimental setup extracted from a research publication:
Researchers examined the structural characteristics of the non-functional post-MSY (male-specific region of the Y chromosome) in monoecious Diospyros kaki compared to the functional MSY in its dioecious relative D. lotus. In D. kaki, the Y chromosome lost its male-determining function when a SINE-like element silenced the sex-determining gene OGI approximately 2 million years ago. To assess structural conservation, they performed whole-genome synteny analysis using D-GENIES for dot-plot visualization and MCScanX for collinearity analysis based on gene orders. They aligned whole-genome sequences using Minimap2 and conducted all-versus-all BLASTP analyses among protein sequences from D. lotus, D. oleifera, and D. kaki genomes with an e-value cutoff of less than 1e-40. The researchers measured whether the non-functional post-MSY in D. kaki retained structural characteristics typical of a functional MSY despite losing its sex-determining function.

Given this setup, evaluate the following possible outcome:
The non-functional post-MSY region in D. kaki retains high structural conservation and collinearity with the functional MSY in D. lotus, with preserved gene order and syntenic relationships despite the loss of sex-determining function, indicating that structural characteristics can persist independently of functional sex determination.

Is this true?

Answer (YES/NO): NO